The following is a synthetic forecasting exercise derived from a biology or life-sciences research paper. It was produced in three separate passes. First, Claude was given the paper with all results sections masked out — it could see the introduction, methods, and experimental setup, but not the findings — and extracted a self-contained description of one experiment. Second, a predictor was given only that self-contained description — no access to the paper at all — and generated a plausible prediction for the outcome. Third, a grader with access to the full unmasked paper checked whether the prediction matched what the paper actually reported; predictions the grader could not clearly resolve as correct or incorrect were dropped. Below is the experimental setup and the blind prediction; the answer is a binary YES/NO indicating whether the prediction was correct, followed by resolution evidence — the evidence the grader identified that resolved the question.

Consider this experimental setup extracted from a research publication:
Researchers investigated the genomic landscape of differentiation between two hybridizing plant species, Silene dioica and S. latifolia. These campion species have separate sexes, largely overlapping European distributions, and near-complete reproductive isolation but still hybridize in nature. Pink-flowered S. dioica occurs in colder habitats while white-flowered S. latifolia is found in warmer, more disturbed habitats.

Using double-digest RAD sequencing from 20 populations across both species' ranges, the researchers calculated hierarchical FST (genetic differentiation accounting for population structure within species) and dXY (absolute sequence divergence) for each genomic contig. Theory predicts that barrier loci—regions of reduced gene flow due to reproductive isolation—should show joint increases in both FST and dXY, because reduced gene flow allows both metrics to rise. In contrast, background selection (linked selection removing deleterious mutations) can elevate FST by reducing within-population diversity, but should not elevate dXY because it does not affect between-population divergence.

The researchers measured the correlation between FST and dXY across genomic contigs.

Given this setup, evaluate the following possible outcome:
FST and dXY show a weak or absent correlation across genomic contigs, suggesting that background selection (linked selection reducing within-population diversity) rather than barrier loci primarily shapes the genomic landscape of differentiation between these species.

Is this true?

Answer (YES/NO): NO